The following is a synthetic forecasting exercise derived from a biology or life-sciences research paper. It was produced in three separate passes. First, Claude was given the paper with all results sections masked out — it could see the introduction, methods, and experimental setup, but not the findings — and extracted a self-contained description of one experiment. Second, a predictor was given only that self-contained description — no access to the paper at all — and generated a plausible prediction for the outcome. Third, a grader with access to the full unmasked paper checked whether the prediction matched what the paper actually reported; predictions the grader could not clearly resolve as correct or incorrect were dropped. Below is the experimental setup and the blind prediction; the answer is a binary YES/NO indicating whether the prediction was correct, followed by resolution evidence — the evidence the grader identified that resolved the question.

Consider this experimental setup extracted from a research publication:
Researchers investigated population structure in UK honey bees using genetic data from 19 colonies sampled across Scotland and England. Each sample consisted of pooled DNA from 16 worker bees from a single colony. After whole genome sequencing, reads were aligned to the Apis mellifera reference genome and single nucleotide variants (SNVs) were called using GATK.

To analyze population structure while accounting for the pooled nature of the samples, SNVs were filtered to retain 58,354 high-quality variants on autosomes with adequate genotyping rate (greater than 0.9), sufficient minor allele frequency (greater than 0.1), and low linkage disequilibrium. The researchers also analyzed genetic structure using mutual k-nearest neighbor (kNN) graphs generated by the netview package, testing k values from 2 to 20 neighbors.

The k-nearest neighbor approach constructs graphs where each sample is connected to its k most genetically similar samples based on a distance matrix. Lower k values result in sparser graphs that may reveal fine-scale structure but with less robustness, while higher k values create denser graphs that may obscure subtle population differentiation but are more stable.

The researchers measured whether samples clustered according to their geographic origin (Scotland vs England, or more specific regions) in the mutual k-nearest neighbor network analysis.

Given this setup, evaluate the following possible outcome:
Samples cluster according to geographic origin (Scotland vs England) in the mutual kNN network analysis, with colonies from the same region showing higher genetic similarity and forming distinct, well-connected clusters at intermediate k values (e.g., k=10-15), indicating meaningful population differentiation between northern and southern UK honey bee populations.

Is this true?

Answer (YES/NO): NO